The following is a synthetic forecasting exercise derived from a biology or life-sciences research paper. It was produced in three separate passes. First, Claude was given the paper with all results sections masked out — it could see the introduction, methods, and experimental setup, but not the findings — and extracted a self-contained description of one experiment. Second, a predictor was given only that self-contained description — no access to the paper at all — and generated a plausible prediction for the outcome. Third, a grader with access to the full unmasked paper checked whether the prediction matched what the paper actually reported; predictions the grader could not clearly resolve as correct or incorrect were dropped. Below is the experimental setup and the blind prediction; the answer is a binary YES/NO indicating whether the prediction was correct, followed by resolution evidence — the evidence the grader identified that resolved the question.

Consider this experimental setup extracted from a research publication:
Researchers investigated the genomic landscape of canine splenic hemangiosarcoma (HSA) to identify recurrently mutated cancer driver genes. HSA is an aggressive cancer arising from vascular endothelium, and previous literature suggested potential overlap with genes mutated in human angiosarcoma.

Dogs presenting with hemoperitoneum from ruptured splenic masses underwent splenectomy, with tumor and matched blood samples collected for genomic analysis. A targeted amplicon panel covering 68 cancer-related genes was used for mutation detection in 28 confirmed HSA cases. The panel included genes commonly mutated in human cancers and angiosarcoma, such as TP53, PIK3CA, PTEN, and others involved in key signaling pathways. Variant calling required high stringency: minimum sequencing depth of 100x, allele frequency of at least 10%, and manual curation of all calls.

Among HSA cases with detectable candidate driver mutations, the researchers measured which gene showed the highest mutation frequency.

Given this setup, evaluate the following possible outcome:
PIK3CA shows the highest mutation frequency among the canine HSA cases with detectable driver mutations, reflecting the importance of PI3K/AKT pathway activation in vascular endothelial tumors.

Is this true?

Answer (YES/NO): NO